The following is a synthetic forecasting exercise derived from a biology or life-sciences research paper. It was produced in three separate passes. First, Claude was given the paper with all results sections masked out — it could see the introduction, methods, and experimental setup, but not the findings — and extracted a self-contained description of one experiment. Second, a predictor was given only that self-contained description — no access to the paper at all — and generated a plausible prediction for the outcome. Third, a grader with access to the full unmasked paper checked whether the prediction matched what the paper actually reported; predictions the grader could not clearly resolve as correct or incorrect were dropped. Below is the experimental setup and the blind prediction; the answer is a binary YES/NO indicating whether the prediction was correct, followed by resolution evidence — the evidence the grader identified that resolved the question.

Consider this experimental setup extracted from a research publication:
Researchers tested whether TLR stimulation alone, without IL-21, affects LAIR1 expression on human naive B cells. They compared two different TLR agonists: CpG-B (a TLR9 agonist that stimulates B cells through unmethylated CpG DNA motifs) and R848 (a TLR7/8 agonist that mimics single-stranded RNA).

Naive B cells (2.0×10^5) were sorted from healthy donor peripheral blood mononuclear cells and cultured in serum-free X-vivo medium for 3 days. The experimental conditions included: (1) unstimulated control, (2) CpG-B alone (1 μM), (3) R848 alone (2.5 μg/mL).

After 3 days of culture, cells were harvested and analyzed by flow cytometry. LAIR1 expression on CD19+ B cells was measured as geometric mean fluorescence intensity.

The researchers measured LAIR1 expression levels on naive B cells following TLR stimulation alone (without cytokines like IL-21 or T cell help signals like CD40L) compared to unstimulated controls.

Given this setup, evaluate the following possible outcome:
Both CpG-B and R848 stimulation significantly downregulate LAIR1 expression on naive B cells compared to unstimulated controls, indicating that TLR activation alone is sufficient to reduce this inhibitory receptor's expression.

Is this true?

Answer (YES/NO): NO